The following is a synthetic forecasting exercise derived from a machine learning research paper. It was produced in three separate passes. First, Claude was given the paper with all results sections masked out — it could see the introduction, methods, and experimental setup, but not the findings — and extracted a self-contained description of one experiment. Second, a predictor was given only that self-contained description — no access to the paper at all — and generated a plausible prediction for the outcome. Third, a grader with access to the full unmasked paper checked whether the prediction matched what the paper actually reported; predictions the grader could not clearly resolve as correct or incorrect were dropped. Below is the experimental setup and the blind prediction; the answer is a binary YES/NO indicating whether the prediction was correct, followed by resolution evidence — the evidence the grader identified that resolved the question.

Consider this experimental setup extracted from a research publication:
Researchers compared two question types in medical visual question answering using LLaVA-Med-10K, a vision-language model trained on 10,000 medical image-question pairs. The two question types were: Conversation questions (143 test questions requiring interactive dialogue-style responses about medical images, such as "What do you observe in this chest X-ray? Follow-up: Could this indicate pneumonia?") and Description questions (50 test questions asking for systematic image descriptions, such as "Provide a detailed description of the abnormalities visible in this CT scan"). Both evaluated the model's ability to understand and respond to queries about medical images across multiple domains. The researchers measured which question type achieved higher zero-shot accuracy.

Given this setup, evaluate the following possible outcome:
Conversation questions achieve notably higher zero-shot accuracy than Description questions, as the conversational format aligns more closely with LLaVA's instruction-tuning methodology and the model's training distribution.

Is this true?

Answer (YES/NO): YES